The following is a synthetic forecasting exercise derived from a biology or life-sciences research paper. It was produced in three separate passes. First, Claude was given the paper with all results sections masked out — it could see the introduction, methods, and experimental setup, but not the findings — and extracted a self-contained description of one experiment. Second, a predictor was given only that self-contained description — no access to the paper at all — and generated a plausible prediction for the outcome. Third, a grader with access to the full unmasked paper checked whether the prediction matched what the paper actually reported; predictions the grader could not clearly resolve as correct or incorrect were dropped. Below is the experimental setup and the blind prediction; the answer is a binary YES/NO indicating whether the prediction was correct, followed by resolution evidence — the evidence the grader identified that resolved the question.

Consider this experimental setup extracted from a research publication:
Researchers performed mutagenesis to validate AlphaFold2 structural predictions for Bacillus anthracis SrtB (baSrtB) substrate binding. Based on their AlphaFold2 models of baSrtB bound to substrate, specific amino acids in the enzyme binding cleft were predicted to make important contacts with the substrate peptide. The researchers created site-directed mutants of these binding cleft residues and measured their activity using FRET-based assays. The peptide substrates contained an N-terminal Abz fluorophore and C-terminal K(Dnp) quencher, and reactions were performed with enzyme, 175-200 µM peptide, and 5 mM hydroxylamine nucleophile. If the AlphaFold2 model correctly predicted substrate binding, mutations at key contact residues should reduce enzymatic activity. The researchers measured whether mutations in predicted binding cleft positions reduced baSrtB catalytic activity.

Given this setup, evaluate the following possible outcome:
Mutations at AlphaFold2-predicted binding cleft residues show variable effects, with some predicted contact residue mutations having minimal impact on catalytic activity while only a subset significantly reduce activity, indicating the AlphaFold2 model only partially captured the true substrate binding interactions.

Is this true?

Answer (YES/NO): NO